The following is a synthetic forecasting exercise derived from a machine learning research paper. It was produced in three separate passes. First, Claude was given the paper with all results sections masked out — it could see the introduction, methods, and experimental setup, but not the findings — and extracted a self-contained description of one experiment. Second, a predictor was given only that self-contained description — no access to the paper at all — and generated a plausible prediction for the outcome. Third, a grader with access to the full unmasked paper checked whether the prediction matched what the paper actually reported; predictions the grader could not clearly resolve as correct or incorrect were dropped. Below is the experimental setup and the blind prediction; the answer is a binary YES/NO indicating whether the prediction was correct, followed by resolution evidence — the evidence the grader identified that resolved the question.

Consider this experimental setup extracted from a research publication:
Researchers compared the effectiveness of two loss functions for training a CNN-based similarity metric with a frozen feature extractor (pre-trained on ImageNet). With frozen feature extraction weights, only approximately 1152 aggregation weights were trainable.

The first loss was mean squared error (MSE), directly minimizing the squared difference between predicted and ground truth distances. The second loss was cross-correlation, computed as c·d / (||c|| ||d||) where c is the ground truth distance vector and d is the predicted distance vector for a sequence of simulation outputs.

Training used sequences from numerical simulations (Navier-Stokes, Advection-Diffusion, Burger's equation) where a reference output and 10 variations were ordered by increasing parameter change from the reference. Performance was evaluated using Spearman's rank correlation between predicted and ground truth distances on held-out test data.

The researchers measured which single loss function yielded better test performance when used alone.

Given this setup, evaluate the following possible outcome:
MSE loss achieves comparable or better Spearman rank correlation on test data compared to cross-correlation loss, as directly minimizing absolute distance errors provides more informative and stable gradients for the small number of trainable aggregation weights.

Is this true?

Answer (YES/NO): NO